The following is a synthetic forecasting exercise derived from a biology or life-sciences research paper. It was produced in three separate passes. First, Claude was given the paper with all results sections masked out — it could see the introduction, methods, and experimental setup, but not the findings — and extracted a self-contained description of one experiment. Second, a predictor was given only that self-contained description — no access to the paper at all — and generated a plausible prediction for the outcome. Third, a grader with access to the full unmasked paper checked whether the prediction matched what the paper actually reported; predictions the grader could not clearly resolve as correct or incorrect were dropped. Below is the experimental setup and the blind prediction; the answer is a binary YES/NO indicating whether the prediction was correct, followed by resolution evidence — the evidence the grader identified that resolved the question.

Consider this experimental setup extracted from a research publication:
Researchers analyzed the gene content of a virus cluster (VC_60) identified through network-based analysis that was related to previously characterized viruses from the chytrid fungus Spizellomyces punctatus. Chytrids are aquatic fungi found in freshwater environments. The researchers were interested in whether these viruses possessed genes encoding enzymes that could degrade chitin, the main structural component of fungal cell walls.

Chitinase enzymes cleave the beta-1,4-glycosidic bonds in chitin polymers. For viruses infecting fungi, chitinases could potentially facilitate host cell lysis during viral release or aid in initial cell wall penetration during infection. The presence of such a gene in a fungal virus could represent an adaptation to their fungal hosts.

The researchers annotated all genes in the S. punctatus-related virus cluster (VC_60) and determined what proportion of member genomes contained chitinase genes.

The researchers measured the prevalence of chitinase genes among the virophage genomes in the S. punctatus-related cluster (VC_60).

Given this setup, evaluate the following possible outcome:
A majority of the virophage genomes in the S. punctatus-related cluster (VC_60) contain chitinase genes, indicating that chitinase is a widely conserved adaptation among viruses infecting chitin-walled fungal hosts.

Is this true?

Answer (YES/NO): NO